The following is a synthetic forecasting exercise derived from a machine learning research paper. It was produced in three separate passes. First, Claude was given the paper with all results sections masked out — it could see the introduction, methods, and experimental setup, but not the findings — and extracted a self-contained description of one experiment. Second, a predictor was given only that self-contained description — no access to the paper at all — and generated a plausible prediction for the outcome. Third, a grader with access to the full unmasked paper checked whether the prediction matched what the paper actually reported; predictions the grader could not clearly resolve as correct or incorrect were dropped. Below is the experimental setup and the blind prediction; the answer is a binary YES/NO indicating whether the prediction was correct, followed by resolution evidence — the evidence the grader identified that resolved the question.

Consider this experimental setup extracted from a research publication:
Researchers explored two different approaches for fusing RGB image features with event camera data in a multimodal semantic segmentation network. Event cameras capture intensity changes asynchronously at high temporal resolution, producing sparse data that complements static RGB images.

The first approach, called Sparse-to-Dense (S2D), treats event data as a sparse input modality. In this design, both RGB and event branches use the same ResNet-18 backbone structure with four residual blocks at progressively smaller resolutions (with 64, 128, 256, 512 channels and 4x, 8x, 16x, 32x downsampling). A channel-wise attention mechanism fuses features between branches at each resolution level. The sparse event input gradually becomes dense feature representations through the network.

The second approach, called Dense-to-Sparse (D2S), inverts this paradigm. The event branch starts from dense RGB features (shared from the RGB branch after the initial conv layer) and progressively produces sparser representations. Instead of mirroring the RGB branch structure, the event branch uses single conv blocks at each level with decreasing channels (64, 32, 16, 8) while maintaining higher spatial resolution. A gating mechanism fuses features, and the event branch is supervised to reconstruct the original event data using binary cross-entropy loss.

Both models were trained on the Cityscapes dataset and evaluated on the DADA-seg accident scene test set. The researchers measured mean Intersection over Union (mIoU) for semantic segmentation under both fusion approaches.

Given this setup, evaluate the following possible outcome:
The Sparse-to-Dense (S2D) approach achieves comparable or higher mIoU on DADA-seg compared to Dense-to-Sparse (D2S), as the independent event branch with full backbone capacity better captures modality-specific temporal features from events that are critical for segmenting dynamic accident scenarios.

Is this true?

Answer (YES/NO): NO